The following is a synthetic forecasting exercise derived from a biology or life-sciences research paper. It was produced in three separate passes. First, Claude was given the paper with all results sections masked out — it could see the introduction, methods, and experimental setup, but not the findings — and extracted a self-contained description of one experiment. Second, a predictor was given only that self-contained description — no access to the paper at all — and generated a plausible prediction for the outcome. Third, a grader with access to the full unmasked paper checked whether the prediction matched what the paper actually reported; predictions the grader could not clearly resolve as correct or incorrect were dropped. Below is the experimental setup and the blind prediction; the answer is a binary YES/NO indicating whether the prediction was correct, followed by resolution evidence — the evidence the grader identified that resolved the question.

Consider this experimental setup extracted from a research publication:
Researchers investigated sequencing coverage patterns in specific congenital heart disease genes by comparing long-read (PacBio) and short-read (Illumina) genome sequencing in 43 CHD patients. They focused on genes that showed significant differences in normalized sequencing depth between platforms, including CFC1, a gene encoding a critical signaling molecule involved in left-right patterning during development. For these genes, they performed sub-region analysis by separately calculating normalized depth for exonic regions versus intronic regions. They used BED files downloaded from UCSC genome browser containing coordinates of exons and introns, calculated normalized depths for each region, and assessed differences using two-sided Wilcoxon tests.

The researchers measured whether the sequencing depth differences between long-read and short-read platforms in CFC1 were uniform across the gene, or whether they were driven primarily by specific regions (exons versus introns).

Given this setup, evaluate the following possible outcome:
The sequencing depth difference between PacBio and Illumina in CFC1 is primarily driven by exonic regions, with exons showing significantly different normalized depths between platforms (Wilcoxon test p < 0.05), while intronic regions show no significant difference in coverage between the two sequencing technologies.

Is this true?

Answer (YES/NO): NO